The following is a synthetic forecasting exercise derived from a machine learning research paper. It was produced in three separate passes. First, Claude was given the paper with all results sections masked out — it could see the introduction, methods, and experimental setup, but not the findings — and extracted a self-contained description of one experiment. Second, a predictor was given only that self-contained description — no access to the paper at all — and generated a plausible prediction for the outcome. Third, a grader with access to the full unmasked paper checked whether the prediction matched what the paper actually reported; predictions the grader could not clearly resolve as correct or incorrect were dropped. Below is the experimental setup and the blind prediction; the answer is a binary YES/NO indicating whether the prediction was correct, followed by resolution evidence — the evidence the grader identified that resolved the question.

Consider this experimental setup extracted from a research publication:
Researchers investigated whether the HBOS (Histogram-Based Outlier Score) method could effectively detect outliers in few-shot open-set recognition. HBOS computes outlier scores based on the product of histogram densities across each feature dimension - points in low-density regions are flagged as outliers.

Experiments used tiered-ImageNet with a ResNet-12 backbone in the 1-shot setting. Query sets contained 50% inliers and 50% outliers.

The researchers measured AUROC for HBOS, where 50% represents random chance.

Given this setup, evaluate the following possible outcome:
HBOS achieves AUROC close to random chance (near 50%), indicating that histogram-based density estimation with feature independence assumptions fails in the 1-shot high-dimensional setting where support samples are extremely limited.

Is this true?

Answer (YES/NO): NO